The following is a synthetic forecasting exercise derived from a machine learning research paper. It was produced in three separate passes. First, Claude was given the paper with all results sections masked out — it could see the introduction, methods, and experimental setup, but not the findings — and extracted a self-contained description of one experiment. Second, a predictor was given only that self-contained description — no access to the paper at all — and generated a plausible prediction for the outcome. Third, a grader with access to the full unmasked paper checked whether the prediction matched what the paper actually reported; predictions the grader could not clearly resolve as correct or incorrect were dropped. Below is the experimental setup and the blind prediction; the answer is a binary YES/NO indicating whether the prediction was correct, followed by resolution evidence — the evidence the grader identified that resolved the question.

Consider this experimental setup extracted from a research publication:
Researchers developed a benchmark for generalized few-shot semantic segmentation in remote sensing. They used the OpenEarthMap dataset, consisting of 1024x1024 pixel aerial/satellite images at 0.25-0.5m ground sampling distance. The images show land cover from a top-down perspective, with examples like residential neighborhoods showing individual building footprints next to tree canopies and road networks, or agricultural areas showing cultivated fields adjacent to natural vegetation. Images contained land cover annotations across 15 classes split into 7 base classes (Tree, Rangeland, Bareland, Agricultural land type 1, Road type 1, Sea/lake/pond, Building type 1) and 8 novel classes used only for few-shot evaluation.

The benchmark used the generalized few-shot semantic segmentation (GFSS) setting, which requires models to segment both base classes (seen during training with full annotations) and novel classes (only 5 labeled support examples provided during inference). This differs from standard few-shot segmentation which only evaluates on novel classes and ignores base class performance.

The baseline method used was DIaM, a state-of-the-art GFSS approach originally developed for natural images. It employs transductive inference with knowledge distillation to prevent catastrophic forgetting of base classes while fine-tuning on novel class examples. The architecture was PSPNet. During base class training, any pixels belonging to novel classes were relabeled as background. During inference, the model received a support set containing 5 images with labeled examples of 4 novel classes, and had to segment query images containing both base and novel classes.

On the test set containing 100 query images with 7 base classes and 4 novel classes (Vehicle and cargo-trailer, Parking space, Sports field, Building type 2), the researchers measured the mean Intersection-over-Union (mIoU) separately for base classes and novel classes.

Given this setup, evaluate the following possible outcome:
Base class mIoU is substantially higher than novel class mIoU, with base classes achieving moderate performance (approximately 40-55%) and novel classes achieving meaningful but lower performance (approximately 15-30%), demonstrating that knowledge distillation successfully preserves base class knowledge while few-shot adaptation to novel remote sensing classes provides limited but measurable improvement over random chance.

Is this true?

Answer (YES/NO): NO